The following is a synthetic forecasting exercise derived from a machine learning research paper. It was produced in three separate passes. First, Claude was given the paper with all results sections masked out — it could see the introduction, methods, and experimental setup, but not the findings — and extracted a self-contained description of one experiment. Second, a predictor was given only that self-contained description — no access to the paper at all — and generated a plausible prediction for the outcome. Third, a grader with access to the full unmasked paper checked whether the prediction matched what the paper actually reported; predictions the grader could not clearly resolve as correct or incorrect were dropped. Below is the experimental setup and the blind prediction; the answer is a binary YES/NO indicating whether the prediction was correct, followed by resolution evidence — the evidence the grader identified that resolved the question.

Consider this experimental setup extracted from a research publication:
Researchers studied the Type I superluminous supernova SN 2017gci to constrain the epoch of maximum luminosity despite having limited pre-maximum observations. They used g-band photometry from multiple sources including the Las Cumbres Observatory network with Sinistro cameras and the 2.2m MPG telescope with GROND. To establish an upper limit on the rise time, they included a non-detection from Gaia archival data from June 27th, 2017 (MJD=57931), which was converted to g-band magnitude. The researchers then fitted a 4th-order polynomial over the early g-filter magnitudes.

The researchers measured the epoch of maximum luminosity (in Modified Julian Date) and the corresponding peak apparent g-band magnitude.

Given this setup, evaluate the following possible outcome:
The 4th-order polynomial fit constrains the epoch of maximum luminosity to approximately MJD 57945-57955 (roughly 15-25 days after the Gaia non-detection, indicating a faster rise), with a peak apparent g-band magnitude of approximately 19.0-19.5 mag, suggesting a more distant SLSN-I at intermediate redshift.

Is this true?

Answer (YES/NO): NO